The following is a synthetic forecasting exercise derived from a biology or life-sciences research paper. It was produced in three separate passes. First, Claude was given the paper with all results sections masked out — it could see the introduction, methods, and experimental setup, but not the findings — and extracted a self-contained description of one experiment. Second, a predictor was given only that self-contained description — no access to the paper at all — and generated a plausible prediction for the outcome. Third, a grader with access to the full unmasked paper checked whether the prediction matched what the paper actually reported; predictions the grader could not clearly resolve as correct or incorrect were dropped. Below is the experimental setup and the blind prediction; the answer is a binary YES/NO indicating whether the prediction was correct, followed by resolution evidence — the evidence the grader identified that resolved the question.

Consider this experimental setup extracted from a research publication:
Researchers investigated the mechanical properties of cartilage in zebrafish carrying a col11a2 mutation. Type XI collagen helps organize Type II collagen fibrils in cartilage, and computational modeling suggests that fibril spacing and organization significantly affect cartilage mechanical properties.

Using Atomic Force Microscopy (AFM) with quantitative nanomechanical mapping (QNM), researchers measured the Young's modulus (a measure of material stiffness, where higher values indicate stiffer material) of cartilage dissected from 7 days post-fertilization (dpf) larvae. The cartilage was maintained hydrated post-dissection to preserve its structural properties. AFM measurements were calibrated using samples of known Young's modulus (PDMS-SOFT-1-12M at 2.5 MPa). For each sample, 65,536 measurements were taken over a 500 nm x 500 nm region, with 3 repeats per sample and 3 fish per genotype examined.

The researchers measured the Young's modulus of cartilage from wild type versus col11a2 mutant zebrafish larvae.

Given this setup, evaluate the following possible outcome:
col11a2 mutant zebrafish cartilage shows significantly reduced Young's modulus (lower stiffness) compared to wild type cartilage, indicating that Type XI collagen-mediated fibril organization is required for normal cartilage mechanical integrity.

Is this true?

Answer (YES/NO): NO